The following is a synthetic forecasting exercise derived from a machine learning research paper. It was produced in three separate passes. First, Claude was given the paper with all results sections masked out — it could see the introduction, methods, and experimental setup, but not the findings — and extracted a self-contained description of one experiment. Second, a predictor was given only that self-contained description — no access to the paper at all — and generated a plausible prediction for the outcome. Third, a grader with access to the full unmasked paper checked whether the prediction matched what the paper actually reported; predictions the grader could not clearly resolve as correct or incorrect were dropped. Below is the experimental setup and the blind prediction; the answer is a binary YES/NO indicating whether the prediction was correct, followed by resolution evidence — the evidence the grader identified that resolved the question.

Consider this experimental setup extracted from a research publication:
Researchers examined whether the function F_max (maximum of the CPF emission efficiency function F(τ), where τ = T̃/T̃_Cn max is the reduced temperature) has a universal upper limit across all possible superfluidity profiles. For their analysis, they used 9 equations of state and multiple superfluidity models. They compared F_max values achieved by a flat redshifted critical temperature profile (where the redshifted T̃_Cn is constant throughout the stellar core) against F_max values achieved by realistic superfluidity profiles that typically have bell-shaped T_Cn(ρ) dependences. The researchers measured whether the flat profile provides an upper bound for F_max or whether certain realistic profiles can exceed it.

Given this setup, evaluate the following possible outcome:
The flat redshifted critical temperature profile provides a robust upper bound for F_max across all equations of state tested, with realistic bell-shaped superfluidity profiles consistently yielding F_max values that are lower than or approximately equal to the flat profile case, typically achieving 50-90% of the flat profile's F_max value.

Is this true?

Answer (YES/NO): NO